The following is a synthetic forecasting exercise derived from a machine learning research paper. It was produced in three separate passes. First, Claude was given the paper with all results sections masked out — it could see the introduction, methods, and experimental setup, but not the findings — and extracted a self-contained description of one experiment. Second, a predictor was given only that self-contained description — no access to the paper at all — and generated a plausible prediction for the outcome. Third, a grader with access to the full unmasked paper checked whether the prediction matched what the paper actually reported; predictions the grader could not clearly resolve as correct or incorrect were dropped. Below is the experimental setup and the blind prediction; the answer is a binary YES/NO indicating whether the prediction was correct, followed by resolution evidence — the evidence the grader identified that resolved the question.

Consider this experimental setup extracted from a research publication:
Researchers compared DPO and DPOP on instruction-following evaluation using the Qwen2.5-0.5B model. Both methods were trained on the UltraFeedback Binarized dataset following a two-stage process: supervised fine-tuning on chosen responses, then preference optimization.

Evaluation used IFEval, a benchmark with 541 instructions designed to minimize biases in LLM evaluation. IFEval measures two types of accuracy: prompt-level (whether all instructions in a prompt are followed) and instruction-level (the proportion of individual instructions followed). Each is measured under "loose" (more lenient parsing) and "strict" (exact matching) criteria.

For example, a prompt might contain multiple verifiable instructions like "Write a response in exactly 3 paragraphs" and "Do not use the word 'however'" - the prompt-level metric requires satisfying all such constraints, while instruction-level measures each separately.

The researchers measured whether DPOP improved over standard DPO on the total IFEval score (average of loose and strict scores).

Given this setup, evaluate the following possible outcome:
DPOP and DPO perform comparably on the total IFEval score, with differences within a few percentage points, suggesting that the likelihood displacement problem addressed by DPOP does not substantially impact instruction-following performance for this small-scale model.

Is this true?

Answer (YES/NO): YES